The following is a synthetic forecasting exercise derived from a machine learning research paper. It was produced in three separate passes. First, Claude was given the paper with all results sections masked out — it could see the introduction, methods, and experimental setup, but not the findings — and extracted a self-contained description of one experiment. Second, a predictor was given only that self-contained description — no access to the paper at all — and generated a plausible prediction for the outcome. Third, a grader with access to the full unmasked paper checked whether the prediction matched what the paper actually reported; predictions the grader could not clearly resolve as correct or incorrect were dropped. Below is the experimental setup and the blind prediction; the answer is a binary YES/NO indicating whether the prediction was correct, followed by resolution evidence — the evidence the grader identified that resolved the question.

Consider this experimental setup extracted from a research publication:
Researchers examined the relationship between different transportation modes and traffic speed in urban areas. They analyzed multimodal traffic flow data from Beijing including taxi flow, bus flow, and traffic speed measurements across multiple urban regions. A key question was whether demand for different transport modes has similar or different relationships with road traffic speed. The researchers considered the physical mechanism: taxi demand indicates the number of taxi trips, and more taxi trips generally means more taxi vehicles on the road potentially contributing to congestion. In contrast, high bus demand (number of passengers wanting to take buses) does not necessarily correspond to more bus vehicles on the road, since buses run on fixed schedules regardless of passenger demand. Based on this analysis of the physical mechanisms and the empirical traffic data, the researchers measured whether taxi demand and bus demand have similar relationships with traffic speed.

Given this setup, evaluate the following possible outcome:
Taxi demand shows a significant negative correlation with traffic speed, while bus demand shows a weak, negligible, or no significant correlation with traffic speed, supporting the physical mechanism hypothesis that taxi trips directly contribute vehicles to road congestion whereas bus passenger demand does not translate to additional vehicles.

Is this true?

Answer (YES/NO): YES